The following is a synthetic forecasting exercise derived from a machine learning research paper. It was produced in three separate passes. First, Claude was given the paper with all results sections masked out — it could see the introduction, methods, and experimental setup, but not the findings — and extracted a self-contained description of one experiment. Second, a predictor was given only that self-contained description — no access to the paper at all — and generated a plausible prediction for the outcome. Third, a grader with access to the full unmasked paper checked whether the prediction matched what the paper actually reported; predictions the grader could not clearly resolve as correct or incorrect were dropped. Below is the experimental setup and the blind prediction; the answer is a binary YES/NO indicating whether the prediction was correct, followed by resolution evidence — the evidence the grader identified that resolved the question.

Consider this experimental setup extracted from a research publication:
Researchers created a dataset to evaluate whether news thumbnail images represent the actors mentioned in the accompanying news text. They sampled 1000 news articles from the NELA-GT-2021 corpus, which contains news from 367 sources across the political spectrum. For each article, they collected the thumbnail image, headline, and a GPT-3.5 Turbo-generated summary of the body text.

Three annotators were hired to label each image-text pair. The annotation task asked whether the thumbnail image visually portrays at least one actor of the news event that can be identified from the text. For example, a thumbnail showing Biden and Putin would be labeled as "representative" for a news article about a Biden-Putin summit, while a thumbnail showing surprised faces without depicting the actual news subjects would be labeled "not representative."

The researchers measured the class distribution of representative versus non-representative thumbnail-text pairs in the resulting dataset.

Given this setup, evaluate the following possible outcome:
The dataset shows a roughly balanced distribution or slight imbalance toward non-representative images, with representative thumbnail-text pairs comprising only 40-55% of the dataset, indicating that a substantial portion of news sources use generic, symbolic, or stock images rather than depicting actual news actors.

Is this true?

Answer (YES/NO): NO